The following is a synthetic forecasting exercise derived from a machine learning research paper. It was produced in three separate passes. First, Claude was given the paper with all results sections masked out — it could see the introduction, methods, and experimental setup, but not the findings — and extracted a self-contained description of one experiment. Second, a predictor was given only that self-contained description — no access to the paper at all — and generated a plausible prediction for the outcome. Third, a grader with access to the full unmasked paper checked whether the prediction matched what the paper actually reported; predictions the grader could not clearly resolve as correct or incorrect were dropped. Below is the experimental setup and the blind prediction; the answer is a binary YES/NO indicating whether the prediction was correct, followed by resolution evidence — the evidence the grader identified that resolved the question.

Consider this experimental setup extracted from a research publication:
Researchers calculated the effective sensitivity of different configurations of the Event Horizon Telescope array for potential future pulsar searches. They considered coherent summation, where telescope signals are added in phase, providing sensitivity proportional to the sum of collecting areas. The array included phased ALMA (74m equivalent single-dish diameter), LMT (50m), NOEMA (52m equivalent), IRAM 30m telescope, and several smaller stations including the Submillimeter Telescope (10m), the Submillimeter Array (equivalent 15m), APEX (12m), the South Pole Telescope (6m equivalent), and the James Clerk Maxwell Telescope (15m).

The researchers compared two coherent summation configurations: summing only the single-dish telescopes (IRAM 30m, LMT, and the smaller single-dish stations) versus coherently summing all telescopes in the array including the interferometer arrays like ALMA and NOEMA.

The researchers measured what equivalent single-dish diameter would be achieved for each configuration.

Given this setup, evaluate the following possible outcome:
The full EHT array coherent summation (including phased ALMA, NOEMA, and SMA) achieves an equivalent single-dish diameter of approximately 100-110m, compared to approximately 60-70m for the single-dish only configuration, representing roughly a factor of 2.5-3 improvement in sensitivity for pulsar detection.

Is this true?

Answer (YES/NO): NO